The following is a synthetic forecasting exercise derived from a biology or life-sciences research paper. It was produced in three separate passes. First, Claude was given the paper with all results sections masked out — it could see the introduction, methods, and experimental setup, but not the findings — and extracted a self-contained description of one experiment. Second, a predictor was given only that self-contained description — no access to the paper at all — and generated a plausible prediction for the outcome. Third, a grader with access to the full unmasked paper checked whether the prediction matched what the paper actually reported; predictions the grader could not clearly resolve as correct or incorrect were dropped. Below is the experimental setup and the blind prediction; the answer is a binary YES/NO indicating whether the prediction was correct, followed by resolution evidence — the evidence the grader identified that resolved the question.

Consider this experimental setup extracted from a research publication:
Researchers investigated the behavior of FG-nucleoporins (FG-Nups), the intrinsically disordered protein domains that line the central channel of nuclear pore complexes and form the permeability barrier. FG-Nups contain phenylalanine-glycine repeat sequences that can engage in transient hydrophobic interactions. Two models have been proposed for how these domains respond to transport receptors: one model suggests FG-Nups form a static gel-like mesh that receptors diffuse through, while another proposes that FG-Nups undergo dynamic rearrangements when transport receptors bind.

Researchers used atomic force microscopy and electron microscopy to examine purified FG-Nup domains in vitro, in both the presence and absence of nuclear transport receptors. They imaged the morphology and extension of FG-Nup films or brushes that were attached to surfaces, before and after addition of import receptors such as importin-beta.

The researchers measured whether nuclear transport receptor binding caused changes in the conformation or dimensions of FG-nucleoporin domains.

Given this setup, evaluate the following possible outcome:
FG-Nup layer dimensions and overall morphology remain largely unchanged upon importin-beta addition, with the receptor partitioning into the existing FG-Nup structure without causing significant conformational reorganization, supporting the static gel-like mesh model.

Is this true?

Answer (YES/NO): NO